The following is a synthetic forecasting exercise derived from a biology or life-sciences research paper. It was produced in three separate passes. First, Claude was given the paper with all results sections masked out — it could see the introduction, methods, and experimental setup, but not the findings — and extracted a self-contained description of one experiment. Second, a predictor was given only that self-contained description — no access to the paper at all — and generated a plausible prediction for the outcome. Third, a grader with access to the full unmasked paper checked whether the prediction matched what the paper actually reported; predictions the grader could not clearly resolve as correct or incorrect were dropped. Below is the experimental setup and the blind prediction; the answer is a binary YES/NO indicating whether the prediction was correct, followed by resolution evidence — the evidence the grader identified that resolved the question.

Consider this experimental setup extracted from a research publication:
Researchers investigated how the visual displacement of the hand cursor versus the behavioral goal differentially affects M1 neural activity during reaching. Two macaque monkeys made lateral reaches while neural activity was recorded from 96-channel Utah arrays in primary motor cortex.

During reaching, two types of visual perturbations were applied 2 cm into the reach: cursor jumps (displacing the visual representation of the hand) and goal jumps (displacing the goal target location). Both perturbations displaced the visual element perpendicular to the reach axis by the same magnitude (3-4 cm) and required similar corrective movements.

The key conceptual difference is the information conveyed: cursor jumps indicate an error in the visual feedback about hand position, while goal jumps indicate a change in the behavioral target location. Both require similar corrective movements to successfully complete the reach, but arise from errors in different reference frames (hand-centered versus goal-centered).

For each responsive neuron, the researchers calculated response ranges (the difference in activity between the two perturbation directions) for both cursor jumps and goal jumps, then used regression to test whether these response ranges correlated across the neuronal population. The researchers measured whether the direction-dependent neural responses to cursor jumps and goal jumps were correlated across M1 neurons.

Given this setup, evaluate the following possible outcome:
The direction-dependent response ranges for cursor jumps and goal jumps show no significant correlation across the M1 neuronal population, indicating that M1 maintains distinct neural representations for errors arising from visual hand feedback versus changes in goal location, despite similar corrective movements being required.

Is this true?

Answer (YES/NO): NO